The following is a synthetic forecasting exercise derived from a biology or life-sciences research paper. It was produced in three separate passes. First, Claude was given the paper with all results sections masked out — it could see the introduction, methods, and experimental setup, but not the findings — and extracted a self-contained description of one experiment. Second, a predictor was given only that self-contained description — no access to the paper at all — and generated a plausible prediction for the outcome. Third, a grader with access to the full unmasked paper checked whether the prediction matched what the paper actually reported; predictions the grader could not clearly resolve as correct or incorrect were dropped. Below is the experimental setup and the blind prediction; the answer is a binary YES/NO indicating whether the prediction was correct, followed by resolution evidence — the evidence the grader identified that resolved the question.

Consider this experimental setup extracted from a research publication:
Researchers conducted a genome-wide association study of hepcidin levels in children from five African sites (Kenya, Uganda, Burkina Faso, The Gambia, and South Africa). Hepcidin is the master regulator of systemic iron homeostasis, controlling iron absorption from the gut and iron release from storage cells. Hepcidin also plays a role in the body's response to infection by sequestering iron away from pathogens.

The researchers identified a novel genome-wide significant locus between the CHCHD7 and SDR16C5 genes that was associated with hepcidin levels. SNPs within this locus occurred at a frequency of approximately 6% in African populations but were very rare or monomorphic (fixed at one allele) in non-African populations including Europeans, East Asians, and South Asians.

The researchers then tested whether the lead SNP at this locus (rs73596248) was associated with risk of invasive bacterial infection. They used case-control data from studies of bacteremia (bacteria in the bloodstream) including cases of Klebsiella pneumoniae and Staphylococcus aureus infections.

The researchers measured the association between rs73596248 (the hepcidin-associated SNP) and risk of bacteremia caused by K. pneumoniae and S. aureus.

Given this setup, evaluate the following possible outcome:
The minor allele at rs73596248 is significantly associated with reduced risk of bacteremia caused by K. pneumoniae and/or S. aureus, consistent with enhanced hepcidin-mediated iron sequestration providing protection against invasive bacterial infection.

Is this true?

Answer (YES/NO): YES